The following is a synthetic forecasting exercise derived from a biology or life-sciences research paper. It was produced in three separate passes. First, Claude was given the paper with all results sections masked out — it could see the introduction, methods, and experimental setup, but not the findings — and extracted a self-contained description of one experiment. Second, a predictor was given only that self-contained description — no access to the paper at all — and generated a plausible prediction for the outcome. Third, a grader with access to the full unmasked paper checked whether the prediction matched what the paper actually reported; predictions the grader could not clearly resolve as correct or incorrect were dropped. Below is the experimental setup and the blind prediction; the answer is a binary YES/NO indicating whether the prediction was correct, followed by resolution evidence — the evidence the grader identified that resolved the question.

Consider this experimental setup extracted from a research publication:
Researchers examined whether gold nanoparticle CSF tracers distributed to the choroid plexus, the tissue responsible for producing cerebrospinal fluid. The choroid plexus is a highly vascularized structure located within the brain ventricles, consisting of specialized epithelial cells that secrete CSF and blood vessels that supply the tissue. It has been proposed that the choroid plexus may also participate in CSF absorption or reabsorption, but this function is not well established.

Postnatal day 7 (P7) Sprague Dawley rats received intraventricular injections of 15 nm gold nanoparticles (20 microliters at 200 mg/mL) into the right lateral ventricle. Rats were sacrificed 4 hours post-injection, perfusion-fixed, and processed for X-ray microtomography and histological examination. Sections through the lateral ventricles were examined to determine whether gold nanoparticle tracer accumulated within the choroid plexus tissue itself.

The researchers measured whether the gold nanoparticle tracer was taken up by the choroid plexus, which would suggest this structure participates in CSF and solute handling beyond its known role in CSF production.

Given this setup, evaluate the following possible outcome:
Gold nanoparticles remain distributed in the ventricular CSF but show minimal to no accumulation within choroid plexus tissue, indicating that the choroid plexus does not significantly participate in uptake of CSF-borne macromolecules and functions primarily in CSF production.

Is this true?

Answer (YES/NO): NO